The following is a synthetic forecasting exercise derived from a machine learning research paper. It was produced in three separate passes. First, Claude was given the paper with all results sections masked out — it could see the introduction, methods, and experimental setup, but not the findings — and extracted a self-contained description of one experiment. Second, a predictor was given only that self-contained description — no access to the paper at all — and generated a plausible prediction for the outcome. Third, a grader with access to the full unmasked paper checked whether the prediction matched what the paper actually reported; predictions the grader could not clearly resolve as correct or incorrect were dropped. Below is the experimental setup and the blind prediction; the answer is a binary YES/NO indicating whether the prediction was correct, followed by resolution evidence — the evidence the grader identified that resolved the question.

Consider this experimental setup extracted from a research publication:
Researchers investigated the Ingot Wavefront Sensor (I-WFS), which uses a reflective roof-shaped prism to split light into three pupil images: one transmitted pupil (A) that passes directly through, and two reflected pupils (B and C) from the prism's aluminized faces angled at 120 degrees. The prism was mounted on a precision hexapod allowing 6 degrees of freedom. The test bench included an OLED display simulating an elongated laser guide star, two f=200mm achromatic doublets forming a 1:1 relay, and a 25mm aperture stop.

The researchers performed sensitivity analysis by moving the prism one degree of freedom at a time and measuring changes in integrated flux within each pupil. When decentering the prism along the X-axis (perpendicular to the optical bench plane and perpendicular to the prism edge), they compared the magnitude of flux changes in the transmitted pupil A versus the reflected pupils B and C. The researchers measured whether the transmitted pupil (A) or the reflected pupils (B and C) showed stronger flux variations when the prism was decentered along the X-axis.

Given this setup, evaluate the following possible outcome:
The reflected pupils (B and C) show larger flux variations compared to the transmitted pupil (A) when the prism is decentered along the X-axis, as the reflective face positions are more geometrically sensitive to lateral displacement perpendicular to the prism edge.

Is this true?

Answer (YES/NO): YES